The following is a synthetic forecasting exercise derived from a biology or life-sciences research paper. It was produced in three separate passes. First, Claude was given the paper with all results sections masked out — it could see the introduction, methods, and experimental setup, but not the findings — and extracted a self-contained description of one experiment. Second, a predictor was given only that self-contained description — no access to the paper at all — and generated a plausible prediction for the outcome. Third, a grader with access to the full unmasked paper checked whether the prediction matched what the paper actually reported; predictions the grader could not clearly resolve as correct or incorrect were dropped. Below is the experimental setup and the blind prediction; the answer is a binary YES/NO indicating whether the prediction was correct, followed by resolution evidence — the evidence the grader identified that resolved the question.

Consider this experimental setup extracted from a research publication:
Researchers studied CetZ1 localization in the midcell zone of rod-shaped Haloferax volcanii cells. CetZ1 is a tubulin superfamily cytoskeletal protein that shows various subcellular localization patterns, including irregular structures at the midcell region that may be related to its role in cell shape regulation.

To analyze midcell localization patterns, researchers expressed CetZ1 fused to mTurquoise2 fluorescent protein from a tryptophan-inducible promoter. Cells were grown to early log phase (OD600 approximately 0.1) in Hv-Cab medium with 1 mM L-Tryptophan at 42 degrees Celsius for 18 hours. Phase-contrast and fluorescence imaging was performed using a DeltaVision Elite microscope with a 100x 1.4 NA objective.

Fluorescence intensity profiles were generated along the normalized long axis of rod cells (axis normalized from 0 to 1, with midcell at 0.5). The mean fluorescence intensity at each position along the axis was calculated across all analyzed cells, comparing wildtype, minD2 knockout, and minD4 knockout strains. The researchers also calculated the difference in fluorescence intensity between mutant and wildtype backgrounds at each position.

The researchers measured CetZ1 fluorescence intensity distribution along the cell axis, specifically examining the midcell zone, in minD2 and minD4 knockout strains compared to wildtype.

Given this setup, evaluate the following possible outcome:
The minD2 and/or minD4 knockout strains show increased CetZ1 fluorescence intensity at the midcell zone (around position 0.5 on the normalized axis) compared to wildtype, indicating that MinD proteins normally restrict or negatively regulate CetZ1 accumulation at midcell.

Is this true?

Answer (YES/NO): NO